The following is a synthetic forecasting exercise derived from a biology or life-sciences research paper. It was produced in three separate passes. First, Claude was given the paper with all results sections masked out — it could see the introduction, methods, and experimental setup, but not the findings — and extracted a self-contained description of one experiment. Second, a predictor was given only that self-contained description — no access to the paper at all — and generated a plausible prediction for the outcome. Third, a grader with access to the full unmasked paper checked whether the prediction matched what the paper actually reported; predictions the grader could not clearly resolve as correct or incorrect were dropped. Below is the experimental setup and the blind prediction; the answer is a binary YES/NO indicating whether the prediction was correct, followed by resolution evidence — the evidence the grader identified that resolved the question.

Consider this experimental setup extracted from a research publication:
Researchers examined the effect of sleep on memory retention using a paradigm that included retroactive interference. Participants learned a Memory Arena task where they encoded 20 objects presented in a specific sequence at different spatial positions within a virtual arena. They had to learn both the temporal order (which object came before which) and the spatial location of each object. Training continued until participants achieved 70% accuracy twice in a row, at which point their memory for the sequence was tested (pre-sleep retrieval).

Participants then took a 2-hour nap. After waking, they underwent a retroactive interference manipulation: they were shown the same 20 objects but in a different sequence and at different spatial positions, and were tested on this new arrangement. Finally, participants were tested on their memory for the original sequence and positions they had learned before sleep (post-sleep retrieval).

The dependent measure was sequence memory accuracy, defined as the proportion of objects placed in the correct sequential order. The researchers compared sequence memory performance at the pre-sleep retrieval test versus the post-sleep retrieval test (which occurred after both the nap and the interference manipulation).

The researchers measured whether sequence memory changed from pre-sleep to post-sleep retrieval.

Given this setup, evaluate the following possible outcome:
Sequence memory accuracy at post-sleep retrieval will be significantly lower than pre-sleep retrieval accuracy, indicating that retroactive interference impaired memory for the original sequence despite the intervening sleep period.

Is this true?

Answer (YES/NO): YES